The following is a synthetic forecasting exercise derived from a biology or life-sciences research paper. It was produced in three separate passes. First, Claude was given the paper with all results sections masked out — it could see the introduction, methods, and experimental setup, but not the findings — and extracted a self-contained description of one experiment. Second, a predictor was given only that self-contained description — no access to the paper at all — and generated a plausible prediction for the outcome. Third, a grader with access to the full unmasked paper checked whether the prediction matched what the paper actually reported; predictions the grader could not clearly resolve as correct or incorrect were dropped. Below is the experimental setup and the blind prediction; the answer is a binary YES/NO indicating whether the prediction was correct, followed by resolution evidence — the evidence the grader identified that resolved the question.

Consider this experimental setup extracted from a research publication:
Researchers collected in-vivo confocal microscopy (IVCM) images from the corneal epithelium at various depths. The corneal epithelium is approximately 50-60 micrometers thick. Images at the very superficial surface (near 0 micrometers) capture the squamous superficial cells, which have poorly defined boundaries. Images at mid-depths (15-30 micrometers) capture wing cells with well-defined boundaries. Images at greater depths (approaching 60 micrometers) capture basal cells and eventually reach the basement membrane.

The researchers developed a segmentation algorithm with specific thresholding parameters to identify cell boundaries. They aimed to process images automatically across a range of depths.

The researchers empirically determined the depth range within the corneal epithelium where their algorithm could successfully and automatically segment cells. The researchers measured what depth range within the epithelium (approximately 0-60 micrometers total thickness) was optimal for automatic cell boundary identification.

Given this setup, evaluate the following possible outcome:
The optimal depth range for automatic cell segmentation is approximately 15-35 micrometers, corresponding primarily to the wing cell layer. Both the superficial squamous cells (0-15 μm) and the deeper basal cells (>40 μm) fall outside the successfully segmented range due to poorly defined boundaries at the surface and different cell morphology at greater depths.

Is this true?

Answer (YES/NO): NO